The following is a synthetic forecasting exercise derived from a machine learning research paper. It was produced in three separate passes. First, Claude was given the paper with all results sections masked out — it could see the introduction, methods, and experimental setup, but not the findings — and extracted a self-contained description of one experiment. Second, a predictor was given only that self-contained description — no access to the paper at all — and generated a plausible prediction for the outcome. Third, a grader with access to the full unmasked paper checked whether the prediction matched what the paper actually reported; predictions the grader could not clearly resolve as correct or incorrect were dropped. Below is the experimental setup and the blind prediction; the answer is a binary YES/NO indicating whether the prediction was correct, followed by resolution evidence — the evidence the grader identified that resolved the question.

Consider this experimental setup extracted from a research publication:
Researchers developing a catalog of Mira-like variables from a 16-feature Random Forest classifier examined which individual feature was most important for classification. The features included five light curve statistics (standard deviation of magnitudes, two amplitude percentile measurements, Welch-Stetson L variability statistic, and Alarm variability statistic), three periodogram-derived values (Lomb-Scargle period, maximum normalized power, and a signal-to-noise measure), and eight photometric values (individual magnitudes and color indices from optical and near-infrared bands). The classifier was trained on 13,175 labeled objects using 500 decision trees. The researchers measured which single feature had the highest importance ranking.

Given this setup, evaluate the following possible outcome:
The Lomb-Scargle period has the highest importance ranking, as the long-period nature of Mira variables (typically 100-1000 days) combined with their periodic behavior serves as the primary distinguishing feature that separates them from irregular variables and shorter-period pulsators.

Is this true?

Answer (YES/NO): NO